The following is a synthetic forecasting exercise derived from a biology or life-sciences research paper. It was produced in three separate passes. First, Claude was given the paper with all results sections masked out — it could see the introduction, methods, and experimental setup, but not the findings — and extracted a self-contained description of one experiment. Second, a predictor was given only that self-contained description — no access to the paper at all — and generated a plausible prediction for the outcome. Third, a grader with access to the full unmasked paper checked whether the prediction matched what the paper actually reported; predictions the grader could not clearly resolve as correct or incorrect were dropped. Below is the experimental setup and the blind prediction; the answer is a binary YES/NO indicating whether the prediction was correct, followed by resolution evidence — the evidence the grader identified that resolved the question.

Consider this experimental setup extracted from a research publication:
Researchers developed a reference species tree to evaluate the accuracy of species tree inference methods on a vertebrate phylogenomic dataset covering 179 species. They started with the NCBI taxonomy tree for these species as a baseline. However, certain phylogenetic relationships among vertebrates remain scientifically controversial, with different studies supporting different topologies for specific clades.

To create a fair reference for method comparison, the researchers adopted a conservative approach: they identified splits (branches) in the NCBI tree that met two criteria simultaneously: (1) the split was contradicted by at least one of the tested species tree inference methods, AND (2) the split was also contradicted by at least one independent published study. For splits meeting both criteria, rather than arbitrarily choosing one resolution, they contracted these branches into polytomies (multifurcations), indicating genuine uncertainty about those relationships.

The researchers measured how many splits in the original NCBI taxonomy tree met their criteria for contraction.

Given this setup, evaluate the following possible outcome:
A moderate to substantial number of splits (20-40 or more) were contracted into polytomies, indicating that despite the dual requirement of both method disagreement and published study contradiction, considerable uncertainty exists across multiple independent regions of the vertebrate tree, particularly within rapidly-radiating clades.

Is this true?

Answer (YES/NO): NO